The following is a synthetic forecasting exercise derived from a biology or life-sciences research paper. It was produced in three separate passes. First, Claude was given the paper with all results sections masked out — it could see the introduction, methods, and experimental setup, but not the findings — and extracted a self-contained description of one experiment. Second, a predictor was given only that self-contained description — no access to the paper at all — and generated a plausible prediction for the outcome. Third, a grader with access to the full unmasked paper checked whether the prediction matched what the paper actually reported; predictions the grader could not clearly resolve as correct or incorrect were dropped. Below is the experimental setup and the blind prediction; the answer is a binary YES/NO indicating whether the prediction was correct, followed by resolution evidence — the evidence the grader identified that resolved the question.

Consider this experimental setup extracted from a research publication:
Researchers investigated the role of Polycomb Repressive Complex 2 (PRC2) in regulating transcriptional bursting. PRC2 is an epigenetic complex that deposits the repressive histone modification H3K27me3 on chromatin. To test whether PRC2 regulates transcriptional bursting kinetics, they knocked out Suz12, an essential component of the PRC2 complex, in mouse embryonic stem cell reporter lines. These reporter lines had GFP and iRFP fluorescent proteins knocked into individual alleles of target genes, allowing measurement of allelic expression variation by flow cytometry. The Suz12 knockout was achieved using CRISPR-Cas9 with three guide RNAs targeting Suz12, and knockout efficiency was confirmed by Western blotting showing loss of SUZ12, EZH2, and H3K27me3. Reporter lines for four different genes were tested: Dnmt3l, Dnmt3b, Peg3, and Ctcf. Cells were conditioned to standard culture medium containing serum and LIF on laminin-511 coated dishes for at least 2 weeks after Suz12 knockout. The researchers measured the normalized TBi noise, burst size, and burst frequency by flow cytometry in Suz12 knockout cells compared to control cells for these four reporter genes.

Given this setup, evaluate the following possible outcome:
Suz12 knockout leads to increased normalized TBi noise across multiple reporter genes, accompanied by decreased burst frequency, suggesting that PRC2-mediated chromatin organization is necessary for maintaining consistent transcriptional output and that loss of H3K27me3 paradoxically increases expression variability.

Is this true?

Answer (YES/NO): NO